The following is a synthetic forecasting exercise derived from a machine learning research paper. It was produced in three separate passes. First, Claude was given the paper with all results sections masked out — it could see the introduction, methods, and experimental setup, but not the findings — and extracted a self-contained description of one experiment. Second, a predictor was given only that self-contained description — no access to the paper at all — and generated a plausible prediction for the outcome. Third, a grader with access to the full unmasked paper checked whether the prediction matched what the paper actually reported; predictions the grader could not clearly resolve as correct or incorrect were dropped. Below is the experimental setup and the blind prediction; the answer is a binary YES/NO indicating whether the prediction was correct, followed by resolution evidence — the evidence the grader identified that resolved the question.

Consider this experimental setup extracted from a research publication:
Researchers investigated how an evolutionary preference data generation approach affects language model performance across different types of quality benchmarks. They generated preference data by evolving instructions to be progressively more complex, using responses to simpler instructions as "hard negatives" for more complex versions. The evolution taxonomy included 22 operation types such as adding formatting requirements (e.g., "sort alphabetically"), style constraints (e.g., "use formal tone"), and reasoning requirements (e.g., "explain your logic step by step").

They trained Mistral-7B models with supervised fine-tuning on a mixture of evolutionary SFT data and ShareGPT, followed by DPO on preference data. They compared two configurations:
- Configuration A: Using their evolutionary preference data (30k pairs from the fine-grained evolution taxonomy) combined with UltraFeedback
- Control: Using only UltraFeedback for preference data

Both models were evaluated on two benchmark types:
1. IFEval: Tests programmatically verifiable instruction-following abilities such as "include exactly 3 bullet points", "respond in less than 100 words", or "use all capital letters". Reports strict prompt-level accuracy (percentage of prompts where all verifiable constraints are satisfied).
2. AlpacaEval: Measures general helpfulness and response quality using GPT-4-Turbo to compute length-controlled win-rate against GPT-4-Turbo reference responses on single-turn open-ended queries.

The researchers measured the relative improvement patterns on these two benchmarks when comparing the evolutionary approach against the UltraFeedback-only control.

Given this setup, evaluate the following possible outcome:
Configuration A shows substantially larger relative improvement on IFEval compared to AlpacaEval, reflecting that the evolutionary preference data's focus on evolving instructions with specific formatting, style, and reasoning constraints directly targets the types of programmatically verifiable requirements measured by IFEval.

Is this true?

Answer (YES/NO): YES